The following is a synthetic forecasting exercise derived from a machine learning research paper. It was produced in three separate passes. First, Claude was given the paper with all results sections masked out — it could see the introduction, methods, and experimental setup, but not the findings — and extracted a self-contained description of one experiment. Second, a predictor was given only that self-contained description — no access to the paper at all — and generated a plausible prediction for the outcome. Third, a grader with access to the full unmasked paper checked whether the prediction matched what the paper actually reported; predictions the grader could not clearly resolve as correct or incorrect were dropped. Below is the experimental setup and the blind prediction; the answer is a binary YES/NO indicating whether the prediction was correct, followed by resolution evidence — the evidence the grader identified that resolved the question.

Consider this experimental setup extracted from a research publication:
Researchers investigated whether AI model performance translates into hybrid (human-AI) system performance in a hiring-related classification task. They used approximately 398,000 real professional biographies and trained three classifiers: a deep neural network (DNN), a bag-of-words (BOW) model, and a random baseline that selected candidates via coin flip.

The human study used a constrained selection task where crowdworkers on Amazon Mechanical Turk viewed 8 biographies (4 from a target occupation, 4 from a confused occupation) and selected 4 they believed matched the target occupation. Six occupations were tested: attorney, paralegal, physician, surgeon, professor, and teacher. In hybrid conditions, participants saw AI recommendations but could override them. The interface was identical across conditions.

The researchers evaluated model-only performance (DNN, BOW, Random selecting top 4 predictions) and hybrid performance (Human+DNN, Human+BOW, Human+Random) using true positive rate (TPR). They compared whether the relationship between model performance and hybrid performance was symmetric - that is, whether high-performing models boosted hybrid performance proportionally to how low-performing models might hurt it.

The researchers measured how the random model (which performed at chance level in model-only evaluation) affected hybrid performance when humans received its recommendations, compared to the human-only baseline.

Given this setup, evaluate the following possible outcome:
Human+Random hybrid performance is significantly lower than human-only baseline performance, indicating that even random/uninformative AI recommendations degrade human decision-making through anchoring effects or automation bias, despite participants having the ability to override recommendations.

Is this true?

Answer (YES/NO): NO